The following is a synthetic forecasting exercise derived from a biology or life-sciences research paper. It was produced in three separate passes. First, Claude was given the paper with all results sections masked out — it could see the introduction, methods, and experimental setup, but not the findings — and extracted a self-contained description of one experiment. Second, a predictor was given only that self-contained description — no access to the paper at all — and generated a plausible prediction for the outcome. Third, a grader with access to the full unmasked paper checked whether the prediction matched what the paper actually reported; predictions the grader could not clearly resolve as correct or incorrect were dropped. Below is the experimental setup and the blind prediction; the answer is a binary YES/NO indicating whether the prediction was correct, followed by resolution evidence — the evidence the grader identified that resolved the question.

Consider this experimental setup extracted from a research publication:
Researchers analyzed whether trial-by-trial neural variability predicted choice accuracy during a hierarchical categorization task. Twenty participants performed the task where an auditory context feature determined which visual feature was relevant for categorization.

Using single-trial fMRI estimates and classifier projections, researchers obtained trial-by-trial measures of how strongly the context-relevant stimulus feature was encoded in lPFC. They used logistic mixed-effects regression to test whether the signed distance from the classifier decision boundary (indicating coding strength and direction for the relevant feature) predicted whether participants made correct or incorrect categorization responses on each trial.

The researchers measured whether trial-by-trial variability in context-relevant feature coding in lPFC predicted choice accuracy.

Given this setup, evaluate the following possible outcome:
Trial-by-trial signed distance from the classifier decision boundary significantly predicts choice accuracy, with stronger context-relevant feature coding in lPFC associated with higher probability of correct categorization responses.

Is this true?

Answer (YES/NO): YES